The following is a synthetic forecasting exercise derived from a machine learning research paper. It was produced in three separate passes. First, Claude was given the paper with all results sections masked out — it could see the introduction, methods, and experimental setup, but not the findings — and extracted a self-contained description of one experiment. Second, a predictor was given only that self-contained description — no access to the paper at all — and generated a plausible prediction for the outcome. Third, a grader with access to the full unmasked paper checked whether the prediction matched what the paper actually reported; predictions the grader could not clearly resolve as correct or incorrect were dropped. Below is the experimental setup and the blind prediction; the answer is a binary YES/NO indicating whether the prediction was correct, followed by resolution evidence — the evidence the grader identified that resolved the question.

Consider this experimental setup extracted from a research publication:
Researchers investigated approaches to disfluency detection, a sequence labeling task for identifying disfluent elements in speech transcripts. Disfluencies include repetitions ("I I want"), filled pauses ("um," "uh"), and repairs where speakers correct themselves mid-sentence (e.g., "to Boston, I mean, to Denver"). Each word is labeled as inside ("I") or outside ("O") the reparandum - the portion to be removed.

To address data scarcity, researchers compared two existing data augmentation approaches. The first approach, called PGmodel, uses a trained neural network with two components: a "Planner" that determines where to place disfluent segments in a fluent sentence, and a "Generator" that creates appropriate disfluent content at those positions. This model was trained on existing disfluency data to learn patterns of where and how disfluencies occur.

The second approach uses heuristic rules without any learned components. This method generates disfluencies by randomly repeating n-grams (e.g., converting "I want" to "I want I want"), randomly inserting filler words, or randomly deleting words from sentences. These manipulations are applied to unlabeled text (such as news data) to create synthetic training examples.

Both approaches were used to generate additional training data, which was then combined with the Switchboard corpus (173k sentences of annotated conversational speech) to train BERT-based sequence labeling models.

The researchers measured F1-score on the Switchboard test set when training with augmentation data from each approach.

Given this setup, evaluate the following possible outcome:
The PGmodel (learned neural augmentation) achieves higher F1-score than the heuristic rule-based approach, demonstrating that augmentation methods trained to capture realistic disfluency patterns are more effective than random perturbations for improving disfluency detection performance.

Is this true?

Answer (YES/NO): YES